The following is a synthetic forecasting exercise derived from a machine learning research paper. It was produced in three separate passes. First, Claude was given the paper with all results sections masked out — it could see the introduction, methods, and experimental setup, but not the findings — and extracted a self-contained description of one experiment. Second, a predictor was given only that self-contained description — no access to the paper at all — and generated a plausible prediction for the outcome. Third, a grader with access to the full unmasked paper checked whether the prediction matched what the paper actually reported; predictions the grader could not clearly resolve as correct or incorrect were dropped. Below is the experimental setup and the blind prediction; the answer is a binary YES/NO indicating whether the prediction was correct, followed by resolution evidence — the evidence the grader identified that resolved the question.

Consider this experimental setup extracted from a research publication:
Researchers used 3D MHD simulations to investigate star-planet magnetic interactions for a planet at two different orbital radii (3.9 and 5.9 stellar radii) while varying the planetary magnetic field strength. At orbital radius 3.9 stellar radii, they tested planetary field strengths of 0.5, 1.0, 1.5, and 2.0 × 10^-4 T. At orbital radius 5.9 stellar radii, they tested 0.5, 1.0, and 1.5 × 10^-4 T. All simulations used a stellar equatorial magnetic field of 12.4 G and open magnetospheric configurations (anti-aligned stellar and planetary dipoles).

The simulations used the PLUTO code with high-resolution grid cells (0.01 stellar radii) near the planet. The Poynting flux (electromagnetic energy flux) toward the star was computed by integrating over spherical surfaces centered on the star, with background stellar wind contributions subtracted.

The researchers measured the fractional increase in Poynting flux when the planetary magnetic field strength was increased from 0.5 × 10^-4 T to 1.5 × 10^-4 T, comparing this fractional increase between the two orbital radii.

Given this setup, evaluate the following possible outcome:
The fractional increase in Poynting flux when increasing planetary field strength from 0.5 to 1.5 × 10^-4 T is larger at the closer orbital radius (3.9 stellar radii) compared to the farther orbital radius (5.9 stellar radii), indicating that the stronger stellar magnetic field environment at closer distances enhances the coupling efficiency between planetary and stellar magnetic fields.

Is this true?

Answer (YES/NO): NO